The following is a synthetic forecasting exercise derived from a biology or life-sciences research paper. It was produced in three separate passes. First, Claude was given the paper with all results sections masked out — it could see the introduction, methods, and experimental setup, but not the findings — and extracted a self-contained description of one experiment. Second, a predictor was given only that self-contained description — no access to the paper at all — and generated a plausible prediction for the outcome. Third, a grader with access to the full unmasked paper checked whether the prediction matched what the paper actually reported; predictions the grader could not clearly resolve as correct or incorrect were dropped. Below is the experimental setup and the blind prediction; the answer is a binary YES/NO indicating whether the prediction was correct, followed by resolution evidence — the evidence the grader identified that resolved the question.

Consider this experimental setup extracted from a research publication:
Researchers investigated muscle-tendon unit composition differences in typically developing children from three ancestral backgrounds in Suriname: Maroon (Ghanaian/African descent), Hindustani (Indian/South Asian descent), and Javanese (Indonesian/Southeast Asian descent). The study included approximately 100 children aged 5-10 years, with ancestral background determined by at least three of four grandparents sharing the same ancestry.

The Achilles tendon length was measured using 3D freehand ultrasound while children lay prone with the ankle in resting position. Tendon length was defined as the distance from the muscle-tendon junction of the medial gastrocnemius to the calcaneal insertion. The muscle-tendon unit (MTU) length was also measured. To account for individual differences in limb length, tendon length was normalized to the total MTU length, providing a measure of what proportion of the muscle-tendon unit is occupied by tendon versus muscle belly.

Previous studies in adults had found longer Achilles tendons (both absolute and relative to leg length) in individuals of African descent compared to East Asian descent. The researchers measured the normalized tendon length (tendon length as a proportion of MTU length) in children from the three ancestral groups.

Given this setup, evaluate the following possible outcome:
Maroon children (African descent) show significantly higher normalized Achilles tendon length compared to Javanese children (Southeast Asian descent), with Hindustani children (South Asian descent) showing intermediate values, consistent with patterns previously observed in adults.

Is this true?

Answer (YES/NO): YES